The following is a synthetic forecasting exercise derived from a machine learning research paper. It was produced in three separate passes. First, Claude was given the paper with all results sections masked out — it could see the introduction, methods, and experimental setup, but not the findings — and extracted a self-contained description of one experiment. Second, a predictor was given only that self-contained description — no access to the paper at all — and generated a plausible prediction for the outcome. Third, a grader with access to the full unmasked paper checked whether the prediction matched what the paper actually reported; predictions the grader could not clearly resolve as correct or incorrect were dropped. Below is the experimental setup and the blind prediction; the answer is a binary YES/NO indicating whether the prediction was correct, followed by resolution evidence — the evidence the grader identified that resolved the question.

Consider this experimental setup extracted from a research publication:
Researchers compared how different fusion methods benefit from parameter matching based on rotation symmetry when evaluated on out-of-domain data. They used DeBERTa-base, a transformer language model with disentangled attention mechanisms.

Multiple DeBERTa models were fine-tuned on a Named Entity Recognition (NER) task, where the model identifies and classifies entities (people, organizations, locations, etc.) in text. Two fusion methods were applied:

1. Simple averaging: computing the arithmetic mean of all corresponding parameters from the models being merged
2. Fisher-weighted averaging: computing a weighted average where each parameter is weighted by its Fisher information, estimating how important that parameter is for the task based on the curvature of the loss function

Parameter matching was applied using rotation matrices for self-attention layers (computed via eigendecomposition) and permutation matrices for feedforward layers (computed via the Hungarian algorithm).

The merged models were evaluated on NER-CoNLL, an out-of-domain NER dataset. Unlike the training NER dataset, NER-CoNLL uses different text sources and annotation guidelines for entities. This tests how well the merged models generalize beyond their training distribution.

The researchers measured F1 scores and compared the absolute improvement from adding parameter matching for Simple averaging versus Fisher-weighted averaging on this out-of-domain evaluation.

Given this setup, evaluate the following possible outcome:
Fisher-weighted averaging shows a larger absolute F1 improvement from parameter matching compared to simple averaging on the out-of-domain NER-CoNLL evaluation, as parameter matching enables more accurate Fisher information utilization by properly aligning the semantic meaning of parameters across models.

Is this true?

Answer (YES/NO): NO